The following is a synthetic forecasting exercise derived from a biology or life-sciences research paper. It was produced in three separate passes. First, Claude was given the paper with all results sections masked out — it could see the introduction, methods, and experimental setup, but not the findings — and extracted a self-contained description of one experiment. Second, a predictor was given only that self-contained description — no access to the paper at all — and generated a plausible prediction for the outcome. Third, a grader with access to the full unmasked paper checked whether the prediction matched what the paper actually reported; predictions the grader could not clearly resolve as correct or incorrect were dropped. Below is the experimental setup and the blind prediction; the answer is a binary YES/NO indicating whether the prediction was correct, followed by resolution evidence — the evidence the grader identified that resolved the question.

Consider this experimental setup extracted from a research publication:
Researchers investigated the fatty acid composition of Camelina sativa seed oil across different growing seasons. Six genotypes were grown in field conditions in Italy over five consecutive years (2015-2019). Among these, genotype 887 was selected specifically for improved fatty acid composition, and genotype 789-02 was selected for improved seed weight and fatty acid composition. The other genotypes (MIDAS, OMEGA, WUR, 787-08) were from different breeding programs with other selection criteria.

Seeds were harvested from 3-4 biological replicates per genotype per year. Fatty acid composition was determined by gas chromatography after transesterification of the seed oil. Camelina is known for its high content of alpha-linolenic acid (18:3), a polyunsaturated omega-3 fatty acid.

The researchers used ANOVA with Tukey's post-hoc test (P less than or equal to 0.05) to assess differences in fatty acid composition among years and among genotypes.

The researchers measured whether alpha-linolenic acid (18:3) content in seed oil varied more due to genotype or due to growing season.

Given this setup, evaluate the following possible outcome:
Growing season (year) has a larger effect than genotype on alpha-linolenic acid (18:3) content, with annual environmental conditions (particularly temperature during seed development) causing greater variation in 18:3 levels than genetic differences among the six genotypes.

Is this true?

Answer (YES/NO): NO